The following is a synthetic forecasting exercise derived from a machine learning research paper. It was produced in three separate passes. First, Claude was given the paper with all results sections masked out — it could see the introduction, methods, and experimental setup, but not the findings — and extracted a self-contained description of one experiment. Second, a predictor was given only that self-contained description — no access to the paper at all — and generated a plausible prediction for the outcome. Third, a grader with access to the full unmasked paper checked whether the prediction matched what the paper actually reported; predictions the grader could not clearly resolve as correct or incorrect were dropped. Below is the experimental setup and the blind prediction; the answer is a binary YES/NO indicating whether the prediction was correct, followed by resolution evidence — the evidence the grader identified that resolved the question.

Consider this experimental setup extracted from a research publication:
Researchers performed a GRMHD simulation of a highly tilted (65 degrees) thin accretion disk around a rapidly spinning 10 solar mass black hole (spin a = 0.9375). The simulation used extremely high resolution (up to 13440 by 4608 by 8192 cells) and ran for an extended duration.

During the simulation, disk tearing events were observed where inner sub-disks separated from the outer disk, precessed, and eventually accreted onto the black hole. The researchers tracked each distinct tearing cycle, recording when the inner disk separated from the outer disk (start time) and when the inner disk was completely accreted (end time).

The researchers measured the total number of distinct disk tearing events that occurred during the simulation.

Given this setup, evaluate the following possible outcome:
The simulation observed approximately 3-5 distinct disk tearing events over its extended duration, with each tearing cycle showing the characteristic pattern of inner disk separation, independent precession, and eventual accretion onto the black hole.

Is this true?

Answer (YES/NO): NO